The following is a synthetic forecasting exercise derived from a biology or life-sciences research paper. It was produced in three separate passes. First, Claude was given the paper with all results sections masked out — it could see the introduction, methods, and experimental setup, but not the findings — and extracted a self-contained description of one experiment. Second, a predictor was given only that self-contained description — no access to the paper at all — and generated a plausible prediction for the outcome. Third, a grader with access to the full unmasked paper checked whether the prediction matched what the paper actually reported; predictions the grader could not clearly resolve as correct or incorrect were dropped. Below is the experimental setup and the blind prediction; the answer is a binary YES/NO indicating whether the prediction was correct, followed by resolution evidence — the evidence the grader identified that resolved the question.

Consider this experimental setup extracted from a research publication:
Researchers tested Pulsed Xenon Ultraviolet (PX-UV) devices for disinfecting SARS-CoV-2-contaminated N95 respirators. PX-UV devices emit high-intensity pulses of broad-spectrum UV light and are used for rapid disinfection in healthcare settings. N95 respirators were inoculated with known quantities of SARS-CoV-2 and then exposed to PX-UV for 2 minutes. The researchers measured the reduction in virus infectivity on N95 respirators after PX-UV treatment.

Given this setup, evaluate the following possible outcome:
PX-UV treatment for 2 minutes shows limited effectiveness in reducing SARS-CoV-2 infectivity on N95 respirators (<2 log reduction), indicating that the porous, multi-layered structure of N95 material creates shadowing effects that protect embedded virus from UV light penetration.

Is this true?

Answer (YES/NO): NO